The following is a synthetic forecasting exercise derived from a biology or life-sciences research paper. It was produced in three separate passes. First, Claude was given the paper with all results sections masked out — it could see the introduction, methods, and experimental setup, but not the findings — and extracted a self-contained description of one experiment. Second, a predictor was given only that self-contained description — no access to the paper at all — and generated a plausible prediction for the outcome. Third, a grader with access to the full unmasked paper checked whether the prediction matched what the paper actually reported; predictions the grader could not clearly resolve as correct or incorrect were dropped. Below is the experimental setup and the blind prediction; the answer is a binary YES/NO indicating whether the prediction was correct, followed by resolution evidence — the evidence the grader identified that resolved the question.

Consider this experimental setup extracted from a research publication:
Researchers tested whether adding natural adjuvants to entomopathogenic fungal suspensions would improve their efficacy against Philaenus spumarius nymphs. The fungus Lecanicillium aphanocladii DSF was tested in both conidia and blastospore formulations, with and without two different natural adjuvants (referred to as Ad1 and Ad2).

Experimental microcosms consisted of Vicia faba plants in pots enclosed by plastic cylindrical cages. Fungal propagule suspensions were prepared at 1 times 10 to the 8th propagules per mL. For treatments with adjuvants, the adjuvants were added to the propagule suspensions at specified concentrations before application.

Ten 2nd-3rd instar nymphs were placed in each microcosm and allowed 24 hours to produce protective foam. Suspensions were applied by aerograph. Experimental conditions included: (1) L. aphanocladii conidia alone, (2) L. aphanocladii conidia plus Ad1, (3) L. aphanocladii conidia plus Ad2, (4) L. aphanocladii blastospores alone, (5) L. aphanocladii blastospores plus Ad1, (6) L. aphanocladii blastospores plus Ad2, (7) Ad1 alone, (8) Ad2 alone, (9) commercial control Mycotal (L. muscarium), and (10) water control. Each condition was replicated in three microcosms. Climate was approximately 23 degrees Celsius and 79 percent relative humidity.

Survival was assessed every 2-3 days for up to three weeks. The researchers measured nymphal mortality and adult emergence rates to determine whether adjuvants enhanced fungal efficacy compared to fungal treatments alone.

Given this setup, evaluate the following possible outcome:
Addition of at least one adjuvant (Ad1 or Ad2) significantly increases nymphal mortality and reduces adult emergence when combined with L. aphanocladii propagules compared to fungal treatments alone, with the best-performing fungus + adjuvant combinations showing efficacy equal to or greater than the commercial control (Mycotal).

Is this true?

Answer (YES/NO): NO